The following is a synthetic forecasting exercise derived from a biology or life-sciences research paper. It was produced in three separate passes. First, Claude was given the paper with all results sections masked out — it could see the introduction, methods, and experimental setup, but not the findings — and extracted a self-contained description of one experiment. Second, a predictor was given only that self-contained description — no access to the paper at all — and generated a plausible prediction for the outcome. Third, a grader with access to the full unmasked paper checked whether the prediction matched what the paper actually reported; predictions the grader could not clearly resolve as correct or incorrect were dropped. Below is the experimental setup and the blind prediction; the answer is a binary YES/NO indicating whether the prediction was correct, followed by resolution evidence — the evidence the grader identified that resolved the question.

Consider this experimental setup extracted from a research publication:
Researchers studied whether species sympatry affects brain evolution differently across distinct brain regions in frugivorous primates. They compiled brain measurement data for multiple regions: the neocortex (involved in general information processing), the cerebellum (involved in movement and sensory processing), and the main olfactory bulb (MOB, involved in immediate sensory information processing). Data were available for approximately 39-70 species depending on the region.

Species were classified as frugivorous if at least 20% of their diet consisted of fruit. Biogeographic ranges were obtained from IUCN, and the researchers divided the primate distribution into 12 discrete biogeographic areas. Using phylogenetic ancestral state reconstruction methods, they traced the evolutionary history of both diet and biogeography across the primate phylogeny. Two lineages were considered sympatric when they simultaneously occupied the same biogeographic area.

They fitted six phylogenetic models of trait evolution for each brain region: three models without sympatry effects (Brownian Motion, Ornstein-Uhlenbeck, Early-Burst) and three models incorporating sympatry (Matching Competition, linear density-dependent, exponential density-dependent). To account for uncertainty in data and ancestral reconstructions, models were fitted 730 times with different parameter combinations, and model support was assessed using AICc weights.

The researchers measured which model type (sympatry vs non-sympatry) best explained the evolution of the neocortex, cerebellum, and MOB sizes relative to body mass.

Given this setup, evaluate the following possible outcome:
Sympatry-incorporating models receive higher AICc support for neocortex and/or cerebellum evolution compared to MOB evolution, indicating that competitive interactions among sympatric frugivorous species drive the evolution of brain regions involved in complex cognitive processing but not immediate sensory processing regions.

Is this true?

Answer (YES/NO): NO